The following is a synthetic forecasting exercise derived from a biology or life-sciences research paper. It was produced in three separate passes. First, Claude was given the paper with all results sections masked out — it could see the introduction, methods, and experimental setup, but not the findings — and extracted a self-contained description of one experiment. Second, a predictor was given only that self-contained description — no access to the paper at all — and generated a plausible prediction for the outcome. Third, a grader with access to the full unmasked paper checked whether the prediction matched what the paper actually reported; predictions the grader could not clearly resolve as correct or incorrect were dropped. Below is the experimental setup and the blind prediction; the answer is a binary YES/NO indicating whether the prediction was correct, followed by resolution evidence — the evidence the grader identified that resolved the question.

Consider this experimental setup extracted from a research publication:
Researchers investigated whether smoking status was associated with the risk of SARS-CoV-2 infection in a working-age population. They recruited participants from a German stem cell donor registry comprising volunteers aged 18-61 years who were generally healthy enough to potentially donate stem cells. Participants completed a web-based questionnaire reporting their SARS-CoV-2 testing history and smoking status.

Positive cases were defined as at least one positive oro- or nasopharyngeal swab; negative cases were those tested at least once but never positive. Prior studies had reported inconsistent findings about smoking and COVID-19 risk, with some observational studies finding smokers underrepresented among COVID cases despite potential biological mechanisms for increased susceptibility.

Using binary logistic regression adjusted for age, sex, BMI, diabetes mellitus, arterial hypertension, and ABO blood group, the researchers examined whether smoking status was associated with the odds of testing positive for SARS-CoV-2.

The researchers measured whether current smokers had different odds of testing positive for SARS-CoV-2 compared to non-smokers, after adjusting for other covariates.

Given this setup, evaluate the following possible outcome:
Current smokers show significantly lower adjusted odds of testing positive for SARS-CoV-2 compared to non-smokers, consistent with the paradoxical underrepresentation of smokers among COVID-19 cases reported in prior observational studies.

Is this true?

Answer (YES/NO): YES